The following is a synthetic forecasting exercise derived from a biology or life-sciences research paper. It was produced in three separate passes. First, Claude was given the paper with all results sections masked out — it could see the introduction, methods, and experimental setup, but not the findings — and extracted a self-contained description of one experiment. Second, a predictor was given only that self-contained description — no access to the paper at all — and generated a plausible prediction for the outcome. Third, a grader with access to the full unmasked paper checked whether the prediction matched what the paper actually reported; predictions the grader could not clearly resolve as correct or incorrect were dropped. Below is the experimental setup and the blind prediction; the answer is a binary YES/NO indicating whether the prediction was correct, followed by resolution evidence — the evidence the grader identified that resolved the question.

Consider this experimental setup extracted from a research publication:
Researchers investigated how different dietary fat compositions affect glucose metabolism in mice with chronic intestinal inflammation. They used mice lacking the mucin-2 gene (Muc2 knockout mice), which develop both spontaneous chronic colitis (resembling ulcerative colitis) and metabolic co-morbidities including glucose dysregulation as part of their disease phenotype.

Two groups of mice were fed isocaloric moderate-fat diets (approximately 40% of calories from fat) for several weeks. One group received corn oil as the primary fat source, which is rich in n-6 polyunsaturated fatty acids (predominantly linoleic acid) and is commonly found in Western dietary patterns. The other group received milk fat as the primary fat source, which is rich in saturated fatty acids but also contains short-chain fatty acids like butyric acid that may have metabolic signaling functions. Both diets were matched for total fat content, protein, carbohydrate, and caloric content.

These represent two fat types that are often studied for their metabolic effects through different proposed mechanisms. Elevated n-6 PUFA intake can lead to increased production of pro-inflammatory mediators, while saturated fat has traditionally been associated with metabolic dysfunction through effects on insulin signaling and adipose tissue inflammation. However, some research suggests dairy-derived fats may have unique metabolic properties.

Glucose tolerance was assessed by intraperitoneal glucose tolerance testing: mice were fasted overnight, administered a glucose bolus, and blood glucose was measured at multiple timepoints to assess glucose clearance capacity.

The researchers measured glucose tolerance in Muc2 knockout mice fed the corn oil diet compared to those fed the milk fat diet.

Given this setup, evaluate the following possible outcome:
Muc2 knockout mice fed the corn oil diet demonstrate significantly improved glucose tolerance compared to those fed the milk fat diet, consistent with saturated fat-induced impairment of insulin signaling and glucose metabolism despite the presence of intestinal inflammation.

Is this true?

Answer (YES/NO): NO